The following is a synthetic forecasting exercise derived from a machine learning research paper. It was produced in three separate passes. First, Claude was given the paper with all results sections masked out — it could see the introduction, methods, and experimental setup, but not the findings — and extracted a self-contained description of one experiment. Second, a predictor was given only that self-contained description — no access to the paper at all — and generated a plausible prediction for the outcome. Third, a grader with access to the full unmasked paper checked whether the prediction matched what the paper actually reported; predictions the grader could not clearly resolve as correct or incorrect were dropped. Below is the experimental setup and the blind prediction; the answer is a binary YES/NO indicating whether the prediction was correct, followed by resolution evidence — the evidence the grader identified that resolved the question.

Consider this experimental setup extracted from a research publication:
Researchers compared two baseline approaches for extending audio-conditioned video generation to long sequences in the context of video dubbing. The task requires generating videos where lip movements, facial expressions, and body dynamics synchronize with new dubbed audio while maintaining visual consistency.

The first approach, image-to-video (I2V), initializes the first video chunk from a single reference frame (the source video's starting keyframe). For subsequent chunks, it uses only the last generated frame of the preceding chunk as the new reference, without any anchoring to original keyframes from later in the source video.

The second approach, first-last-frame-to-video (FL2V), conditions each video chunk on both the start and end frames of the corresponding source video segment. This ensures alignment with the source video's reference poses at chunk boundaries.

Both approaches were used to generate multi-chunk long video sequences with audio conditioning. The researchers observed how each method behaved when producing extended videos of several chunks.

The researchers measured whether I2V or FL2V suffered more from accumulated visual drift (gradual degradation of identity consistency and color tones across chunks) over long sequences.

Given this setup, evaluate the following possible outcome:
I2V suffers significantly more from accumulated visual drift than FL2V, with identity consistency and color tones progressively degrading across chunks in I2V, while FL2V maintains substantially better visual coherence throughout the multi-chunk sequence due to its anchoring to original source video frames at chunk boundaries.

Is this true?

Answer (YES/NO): YES